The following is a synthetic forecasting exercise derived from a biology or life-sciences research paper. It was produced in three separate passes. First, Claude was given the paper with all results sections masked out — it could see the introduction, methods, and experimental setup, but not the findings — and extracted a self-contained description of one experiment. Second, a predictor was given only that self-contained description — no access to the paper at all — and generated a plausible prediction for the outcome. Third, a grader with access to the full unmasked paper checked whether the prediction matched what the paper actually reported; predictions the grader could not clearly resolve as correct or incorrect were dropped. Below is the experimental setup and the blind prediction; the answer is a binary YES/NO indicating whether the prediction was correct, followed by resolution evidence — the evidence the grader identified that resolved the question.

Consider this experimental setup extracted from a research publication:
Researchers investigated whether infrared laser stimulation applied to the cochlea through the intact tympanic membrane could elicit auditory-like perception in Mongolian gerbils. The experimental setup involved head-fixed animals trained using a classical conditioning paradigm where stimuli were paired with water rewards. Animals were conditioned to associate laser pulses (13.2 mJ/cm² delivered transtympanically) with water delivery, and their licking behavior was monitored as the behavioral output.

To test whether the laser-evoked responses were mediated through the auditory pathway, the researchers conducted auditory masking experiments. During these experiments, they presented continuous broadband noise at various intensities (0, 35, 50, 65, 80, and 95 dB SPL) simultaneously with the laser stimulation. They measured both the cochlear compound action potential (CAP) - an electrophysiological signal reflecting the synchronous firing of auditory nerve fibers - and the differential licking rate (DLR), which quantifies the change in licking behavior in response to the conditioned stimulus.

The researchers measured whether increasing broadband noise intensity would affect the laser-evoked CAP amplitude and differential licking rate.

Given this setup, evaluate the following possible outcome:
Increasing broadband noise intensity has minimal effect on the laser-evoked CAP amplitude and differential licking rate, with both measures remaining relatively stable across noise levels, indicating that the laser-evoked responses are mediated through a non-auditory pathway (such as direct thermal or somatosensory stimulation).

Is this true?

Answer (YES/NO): NO